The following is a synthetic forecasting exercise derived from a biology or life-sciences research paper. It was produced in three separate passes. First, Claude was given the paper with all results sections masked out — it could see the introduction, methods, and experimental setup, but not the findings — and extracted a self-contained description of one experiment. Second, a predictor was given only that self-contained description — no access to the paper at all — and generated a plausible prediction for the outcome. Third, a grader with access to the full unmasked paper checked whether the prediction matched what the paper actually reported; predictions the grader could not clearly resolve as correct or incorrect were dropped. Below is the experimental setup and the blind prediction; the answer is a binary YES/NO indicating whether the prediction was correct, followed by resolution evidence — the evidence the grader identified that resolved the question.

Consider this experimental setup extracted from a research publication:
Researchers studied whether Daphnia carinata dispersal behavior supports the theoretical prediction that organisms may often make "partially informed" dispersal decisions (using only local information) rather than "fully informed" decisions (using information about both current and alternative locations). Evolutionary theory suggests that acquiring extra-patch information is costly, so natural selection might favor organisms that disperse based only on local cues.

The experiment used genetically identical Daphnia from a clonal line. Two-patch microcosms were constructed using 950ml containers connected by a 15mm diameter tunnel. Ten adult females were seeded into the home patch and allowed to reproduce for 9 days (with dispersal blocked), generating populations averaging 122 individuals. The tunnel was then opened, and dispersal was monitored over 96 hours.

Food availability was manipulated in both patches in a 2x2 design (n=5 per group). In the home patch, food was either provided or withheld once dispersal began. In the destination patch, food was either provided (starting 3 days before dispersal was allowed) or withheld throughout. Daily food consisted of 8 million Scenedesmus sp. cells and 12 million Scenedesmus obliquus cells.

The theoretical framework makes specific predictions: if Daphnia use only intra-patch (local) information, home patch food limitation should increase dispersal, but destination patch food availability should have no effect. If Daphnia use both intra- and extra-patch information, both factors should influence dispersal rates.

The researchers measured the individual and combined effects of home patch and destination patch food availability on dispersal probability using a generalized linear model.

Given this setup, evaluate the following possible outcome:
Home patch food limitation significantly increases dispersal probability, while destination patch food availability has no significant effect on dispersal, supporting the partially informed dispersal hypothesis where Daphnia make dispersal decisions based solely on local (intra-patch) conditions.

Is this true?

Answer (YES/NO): YES